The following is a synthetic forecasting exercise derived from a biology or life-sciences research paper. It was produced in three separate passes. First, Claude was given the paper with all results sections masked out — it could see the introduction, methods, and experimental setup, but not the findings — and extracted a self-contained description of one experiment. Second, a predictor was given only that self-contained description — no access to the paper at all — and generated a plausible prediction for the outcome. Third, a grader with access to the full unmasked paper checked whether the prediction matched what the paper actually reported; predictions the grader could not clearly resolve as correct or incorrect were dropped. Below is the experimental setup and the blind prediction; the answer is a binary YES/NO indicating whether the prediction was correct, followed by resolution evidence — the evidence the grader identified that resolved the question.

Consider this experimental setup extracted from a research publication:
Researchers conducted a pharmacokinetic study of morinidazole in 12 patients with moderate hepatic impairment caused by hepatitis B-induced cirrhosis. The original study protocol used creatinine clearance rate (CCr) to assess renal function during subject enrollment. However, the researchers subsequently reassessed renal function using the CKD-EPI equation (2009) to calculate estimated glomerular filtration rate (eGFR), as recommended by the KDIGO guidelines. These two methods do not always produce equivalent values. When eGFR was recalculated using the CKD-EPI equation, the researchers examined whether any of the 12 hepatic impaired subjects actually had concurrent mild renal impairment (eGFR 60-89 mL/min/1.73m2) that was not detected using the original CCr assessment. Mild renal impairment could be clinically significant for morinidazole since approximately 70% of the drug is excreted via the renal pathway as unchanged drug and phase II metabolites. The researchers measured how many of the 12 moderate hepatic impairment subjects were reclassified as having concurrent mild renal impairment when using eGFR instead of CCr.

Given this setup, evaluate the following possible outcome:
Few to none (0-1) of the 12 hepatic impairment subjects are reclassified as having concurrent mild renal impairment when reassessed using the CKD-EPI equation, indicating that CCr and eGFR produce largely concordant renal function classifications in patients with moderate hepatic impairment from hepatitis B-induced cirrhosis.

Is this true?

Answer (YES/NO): NO